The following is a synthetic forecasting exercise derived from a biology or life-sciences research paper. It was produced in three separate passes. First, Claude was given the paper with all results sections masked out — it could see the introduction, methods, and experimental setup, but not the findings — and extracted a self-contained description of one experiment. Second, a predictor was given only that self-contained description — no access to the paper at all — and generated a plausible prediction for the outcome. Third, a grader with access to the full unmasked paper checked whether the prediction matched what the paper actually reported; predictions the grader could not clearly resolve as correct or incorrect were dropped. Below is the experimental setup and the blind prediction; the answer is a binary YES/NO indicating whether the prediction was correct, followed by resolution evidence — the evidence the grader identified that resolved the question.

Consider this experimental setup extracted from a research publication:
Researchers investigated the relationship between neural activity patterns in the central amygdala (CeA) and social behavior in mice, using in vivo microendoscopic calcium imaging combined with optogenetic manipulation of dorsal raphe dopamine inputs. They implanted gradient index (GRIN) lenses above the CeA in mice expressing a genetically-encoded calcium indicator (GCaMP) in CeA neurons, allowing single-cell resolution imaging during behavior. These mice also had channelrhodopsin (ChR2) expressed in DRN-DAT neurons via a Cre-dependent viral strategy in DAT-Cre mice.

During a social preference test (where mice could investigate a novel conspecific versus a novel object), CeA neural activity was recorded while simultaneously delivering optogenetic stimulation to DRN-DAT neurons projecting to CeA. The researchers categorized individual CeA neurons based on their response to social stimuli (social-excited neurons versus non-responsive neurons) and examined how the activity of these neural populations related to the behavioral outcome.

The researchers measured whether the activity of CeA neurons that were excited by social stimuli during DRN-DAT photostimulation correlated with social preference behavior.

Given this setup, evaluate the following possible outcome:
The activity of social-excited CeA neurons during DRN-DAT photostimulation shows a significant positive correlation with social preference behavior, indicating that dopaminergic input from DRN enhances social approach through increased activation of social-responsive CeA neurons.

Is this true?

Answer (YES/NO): NO